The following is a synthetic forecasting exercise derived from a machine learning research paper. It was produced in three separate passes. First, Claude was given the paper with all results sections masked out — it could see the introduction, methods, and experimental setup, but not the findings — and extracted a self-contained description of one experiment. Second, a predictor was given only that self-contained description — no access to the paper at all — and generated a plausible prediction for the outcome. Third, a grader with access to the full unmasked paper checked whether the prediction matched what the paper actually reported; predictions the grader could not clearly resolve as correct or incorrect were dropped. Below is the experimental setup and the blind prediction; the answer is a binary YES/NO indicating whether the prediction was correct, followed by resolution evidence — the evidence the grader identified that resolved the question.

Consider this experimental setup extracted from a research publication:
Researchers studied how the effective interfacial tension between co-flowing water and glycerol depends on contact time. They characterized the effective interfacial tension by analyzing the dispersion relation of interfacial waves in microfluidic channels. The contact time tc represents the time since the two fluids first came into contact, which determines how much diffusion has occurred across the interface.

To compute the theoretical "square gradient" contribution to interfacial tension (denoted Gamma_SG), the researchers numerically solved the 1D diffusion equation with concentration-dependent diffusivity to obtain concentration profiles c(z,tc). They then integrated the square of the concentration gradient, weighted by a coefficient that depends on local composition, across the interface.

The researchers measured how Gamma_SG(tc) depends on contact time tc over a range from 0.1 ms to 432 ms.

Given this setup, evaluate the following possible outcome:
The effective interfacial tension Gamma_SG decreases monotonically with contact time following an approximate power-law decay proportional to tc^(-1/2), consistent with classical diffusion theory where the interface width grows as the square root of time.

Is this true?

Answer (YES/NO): YES